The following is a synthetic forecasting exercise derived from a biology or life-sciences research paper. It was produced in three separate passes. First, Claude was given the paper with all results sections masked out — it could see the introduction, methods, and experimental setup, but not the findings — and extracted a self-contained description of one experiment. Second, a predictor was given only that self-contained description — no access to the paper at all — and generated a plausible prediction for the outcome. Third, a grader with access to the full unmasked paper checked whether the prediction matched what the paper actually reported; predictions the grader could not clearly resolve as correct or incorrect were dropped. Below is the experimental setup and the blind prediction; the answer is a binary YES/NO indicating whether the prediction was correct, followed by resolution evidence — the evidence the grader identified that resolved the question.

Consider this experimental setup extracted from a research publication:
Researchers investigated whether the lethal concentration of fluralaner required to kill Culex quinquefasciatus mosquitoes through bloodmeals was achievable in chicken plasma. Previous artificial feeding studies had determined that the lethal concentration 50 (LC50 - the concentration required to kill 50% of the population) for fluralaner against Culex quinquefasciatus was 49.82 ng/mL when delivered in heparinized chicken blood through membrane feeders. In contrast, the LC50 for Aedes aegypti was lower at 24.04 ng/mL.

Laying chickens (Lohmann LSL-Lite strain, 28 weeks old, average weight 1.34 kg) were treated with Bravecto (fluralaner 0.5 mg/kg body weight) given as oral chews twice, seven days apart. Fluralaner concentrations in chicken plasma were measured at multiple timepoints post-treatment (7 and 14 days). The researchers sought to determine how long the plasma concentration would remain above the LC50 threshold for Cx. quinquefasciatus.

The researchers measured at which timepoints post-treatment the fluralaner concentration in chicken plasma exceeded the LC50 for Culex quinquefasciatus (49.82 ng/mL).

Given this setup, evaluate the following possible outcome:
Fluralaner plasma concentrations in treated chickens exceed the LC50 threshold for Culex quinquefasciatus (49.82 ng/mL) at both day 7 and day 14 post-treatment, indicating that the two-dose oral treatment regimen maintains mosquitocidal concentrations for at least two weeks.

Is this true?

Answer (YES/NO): NO